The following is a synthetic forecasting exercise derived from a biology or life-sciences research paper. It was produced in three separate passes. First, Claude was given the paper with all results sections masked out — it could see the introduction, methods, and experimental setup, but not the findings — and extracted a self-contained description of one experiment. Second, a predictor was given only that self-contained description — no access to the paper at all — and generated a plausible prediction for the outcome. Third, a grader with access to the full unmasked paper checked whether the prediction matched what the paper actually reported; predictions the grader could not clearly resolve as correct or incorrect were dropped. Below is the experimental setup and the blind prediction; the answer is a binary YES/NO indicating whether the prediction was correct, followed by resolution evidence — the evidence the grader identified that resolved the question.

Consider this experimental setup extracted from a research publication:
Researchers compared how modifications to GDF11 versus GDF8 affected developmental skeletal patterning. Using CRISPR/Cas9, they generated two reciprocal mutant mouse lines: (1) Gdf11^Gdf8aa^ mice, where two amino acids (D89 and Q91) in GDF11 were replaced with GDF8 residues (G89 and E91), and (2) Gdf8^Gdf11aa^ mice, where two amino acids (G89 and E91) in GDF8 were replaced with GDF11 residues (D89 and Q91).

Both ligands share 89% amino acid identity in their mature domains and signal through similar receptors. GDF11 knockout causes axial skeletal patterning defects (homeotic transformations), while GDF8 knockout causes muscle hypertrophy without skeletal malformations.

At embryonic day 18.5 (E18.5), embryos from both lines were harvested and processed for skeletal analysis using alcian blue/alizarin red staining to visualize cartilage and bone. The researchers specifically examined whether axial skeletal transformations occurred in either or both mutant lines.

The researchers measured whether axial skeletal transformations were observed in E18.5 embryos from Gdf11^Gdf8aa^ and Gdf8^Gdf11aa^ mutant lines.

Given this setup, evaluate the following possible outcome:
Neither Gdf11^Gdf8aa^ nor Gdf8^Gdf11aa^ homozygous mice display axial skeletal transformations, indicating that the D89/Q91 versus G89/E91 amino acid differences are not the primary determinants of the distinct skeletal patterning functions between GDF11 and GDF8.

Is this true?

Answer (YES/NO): NO